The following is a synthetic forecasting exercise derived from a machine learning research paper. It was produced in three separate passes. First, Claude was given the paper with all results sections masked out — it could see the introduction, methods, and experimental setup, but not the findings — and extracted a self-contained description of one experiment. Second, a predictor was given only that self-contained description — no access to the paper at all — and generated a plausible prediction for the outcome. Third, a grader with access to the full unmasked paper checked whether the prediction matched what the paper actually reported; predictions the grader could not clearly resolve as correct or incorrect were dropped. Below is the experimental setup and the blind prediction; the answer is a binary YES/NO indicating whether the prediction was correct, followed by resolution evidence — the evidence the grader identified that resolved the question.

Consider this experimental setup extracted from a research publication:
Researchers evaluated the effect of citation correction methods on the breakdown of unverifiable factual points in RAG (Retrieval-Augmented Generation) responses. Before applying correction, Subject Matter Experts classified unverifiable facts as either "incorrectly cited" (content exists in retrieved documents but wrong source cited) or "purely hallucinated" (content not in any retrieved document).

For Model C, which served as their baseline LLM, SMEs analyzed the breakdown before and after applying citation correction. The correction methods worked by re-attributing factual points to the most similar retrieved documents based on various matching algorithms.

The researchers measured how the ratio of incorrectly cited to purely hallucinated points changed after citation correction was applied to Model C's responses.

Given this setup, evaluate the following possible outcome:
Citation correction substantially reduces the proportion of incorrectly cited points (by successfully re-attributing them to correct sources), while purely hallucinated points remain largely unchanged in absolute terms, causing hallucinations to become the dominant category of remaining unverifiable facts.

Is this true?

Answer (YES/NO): YES